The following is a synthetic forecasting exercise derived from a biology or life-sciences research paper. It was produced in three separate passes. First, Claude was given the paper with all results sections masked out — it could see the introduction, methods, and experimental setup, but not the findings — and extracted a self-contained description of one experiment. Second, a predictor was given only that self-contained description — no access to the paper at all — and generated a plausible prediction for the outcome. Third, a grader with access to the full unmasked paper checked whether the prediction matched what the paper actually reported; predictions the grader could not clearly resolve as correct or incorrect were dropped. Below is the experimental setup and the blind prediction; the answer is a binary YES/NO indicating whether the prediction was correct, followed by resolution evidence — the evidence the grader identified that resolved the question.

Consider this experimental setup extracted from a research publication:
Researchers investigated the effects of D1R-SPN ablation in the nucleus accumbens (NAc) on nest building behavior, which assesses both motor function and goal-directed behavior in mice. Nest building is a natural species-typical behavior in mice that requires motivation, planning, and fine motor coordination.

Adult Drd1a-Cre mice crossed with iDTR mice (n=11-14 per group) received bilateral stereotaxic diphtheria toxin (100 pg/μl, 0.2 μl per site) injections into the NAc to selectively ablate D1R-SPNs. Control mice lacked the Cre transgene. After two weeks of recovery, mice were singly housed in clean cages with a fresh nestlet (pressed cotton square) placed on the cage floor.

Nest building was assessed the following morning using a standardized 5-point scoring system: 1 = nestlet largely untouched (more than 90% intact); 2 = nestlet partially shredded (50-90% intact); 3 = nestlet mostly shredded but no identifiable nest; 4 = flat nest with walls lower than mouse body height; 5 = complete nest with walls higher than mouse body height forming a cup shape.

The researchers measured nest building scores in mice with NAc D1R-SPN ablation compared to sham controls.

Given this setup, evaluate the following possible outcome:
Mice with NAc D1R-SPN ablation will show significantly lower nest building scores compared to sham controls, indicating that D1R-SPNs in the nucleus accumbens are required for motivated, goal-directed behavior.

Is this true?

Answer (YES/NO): YES